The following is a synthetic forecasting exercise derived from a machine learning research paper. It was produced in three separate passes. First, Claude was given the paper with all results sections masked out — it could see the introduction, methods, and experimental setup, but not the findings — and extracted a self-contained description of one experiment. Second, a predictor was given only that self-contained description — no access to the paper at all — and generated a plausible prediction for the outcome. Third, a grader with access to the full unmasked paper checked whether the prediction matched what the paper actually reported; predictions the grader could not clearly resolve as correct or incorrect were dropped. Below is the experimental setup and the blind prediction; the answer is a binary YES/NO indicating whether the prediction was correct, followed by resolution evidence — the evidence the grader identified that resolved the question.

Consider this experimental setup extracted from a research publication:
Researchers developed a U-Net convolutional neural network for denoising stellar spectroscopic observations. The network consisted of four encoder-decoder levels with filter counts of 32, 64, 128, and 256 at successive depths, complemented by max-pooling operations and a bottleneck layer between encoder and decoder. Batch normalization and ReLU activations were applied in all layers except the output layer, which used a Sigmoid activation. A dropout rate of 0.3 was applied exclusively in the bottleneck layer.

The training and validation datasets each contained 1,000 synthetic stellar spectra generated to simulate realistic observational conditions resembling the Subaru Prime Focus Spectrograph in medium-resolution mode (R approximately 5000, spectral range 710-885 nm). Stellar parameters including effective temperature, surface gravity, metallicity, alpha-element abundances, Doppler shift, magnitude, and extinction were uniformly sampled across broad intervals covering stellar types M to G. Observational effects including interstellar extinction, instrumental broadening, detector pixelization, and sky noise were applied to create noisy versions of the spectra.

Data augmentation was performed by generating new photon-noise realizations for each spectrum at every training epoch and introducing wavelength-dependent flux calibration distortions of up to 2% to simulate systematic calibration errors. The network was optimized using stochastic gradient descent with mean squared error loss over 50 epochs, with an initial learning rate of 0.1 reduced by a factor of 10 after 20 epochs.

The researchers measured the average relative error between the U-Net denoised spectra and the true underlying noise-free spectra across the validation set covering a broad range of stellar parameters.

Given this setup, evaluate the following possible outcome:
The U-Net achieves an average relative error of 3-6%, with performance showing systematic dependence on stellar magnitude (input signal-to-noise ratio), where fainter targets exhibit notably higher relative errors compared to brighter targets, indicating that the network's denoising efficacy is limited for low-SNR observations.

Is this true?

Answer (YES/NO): NO